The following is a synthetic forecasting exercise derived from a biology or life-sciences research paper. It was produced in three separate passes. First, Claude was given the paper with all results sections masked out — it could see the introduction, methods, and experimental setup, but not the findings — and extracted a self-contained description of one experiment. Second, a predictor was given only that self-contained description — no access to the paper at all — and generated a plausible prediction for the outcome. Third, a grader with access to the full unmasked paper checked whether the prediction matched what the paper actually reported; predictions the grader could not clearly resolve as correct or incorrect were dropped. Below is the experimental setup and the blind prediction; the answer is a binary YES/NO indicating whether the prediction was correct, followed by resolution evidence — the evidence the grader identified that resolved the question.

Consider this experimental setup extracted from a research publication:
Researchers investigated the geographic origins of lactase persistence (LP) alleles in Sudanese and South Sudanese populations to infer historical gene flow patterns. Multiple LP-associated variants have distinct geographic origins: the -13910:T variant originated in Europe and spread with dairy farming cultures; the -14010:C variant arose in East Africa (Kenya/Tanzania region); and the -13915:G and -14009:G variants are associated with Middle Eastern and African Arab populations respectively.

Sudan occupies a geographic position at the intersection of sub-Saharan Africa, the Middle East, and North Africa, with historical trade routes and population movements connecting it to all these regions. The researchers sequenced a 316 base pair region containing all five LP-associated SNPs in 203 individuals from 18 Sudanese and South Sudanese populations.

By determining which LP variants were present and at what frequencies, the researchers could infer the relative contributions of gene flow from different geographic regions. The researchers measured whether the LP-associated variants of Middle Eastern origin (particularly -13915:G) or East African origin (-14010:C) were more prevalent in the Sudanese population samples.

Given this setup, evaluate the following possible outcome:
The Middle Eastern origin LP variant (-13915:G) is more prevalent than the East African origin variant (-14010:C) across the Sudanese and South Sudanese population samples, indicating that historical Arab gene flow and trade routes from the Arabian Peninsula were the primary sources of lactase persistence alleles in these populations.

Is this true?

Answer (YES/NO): YES